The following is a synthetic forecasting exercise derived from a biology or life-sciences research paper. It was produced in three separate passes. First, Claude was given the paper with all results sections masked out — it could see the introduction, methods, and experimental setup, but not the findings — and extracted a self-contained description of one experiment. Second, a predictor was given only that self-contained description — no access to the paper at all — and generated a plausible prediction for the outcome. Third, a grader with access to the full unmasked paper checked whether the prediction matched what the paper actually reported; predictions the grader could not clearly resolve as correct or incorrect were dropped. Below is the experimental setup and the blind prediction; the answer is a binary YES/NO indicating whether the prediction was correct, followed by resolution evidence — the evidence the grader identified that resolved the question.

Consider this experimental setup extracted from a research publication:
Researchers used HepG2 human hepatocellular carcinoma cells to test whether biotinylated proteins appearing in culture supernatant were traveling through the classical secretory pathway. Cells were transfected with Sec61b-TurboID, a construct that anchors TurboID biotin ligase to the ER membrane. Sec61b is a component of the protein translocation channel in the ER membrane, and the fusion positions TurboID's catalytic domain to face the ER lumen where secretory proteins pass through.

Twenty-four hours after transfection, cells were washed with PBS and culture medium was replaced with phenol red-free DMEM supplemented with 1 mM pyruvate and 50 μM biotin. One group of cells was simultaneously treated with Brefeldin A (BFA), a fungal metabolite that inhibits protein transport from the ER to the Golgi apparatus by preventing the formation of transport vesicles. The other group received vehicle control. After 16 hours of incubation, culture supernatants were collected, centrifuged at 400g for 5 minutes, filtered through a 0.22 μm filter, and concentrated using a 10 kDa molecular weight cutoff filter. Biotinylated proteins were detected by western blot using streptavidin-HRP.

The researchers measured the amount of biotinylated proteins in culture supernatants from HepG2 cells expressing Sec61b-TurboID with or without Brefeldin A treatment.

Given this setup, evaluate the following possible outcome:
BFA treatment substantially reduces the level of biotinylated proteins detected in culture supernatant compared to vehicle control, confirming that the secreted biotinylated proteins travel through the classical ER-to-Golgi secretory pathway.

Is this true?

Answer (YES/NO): YES